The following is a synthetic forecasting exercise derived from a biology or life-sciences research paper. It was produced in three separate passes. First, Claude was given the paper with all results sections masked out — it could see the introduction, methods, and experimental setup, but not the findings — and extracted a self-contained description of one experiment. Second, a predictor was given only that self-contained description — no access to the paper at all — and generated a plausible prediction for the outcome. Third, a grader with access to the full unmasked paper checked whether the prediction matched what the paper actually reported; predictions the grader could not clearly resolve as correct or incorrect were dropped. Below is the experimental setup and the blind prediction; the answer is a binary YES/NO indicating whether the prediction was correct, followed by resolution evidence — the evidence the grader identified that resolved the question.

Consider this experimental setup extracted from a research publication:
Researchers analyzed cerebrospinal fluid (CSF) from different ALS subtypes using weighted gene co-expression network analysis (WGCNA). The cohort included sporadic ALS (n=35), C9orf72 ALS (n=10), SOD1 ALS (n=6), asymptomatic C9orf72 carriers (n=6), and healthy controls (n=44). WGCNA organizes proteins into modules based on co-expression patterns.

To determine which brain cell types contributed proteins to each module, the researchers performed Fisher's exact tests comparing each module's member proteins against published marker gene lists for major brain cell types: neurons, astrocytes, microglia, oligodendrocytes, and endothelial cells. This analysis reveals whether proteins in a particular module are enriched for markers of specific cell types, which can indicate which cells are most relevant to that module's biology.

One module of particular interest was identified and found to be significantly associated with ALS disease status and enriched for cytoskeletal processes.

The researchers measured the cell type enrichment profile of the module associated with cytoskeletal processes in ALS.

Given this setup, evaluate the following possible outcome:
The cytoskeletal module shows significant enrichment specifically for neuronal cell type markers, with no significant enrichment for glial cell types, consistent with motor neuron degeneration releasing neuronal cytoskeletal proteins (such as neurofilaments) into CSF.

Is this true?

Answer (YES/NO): NO